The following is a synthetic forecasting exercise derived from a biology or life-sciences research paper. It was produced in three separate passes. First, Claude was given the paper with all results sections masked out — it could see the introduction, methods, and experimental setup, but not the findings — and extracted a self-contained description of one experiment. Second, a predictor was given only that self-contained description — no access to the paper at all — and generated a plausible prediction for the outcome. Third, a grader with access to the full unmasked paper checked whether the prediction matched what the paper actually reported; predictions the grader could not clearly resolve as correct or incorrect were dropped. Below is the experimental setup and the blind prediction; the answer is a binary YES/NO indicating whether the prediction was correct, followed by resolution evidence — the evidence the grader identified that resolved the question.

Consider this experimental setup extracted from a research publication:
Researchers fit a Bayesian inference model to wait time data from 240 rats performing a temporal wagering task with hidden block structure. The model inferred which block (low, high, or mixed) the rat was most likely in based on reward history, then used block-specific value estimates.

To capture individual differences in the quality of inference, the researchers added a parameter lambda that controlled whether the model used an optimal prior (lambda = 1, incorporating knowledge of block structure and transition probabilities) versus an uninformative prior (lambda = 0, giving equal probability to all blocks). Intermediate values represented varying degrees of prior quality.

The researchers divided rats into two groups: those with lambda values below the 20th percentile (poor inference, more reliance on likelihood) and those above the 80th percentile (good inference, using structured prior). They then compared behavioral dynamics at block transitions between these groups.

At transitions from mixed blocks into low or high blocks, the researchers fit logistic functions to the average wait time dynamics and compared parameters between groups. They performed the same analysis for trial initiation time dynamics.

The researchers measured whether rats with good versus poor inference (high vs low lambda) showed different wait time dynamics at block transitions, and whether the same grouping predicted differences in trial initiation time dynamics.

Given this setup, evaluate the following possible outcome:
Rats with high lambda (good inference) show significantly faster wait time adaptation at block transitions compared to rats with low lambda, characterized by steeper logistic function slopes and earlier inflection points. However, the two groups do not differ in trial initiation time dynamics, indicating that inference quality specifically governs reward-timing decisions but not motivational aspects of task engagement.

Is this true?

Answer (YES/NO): NO